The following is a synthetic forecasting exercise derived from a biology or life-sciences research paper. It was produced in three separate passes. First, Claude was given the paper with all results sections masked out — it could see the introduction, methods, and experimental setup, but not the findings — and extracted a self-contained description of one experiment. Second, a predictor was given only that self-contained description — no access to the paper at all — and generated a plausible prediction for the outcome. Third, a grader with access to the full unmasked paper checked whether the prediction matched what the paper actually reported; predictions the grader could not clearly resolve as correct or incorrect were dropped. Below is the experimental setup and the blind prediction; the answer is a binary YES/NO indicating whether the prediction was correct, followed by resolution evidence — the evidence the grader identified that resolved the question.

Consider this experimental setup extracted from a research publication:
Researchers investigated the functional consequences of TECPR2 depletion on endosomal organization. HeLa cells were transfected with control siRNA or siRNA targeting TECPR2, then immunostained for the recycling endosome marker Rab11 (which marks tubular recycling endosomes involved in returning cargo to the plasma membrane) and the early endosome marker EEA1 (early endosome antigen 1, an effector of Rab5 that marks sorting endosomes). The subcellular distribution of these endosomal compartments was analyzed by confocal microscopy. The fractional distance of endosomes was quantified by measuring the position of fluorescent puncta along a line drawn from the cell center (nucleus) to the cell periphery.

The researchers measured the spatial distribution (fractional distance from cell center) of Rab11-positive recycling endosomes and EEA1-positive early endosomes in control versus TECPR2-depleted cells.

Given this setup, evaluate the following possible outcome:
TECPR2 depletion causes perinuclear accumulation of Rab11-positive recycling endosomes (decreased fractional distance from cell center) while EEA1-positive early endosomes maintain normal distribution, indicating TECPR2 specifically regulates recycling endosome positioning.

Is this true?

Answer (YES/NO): NO